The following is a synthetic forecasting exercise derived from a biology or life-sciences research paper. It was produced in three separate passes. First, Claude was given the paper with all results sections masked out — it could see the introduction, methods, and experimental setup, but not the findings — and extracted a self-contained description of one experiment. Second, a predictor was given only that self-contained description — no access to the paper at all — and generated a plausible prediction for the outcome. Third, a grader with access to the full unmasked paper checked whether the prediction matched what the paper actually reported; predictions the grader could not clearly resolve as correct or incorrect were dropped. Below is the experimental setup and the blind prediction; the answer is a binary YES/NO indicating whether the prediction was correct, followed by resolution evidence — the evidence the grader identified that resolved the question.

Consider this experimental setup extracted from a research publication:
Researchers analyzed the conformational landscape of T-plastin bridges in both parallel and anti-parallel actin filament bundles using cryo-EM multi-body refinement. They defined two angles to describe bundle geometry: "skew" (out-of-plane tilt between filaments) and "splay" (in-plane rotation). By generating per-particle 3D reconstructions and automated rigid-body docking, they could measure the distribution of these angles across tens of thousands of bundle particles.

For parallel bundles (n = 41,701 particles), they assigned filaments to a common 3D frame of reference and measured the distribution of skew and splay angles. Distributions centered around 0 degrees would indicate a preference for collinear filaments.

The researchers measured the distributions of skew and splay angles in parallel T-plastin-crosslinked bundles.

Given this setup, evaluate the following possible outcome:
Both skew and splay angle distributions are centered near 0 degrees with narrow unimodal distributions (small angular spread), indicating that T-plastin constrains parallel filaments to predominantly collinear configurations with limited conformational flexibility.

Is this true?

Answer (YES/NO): NO